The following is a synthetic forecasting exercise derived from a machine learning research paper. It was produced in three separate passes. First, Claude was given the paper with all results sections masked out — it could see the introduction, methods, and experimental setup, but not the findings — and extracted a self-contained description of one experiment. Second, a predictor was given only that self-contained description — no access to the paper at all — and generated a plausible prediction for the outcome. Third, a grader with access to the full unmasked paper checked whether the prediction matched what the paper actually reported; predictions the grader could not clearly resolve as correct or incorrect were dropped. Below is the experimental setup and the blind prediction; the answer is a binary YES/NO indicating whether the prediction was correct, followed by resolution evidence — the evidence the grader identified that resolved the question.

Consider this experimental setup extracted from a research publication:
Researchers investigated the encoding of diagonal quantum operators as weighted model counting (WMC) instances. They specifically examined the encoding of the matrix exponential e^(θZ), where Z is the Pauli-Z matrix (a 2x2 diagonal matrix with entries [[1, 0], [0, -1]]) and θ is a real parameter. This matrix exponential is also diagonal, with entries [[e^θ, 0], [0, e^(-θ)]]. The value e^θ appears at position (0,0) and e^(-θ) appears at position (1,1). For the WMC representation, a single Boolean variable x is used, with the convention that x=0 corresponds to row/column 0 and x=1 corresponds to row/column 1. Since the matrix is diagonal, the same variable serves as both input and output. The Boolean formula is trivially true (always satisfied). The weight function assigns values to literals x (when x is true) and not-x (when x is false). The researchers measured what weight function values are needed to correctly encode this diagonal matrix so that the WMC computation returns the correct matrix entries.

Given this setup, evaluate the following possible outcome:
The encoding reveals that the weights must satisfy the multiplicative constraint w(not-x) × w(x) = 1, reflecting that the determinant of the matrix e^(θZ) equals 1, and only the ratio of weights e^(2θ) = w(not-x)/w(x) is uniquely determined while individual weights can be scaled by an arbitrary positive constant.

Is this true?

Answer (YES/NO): NO